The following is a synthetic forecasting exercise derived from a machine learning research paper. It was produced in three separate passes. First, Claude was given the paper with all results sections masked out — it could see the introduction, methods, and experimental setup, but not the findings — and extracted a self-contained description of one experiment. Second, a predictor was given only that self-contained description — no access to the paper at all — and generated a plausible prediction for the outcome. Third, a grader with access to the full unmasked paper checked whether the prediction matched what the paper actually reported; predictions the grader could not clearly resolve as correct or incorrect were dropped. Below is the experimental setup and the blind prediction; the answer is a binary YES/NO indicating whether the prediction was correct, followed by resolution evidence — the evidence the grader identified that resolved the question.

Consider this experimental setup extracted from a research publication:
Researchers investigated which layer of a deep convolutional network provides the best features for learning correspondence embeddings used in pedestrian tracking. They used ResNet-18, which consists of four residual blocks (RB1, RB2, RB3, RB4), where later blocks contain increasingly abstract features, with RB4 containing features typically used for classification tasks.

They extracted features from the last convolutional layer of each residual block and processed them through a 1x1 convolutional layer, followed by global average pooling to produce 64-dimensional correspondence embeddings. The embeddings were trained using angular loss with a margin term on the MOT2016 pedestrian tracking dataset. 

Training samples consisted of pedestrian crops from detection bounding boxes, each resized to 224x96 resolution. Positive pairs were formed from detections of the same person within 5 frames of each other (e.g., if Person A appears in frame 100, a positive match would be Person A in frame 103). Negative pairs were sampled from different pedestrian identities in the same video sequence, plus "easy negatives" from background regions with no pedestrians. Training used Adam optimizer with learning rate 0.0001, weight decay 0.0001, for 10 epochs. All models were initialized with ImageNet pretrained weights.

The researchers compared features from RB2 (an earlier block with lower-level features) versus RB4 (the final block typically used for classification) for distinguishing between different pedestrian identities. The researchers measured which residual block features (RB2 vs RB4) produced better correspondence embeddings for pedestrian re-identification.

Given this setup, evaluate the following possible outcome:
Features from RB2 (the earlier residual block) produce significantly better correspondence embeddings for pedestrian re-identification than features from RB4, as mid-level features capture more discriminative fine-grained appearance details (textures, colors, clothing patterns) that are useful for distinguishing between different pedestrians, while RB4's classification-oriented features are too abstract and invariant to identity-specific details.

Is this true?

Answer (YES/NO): YES